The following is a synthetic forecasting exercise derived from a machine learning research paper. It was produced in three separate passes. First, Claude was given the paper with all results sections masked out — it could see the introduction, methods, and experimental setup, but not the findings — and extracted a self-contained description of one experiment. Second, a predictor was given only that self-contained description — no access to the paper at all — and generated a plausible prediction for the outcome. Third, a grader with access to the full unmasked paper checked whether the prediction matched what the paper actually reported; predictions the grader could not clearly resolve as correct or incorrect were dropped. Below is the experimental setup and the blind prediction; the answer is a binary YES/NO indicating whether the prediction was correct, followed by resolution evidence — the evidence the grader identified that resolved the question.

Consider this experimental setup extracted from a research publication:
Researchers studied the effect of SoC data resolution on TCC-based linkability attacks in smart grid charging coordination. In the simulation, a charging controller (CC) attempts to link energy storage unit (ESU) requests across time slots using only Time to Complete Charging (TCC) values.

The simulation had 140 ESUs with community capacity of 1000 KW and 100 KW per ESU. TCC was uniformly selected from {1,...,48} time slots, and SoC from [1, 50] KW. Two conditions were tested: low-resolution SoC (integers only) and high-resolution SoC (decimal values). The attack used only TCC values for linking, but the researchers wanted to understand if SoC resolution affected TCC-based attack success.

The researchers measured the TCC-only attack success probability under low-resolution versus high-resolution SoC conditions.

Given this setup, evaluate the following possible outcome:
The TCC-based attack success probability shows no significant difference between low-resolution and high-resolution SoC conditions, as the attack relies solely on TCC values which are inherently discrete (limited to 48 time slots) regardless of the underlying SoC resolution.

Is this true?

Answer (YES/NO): YES